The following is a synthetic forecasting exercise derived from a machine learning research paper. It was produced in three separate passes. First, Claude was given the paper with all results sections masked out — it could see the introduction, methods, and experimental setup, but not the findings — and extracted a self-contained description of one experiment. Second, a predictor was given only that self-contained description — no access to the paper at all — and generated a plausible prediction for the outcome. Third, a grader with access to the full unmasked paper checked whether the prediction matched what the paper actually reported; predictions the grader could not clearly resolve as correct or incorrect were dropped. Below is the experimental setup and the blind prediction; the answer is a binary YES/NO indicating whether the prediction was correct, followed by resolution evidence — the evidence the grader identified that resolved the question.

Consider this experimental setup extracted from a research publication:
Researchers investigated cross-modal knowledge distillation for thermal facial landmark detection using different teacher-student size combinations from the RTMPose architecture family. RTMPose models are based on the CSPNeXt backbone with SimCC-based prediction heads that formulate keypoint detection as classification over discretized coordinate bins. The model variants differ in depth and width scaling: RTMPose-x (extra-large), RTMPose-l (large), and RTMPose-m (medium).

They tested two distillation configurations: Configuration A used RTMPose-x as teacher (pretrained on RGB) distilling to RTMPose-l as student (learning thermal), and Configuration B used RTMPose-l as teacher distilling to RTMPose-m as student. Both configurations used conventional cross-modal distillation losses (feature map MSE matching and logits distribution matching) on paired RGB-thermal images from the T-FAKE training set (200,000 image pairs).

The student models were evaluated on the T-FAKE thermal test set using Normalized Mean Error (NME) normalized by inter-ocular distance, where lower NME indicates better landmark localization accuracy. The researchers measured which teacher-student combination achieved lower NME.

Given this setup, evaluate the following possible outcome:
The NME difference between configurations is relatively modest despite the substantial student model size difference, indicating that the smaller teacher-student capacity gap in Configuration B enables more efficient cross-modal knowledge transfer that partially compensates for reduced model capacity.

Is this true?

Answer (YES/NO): NO